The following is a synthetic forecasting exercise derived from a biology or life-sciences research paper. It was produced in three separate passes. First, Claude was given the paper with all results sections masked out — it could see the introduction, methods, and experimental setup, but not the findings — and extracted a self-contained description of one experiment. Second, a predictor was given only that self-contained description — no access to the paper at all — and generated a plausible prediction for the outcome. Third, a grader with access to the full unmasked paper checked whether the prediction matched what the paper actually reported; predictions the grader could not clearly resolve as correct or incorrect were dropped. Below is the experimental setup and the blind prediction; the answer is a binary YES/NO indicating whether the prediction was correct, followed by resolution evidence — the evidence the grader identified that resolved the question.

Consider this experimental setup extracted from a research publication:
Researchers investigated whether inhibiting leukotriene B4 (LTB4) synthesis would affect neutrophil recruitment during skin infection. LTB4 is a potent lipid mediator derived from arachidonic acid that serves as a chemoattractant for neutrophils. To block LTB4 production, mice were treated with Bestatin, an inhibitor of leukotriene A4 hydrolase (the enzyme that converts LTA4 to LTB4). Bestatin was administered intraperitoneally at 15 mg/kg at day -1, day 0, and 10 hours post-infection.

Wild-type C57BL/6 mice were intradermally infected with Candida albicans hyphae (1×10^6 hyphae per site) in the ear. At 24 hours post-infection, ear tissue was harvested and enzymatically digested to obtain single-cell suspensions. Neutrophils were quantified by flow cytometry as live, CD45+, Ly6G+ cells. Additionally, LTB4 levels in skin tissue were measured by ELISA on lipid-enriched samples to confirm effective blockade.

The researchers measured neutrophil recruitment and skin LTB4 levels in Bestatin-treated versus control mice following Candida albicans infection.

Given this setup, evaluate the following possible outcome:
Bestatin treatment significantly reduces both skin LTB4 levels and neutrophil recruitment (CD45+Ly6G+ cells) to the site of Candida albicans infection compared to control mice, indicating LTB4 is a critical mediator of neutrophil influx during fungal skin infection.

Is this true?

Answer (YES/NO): YES